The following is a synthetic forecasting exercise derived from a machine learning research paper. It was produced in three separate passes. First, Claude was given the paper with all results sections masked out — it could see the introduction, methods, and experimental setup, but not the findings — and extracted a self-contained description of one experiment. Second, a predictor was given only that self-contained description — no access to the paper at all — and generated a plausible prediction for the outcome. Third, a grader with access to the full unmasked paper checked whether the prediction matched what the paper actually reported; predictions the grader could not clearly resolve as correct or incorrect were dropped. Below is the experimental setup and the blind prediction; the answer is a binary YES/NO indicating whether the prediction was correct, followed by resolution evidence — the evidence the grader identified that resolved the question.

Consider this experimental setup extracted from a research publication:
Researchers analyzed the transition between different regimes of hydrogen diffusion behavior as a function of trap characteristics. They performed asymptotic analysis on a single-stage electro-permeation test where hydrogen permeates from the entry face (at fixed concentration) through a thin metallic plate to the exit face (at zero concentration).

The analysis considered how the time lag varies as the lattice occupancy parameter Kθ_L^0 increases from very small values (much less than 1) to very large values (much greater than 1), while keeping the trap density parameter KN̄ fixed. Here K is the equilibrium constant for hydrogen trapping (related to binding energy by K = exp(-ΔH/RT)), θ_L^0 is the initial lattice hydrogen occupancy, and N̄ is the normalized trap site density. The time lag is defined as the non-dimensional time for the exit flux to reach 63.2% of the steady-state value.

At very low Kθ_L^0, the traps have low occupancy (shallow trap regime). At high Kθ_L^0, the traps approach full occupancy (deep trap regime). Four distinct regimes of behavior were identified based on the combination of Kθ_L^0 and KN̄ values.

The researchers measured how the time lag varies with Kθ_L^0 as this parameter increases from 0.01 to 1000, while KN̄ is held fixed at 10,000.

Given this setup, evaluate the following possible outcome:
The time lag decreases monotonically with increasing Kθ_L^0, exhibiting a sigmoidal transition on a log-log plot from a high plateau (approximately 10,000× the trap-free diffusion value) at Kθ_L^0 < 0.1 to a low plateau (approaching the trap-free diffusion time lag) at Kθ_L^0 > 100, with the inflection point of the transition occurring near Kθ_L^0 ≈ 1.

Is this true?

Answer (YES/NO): NO